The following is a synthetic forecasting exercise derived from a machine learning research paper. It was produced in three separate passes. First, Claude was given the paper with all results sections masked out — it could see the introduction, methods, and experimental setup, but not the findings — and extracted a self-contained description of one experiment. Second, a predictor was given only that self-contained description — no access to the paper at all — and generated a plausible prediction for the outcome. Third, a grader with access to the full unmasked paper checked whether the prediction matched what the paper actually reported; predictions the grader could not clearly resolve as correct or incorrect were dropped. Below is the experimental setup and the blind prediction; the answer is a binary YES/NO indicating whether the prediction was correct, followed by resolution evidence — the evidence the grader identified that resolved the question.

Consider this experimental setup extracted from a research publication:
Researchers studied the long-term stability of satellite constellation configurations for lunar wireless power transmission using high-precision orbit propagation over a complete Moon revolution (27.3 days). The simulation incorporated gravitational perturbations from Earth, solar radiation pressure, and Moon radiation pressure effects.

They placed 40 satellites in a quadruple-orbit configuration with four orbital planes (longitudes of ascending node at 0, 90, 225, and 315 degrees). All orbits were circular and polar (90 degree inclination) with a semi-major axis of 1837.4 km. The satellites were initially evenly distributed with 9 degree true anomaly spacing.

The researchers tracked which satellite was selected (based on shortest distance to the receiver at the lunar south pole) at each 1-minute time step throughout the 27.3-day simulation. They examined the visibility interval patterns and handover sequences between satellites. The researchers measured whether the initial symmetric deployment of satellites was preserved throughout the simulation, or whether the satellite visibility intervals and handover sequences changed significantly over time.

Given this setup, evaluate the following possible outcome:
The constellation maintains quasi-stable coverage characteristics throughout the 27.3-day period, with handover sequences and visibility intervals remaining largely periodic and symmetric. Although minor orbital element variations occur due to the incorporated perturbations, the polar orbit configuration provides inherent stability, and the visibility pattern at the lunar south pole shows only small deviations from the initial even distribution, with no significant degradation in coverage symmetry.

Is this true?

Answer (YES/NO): NO